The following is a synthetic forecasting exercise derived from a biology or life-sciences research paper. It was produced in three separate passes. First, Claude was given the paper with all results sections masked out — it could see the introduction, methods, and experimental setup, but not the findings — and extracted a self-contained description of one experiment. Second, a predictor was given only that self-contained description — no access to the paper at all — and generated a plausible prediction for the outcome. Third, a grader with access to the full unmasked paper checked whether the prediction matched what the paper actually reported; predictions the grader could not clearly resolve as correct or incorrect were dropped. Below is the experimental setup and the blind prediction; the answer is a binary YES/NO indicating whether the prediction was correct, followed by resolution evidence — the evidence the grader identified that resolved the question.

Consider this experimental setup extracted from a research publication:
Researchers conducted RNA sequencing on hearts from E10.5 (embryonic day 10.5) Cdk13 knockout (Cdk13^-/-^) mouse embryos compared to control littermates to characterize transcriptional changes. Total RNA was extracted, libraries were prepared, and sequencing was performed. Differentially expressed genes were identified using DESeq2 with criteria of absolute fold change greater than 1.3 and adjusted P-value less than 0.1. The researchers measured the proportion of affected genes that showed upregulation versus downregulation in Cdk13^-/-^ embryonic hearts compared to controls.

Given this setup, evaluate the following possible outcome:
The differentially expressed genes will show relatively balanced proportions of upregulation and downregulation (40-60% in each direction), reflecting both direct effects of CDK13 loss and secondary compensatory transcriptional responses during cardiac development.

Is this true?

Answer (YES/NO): NO